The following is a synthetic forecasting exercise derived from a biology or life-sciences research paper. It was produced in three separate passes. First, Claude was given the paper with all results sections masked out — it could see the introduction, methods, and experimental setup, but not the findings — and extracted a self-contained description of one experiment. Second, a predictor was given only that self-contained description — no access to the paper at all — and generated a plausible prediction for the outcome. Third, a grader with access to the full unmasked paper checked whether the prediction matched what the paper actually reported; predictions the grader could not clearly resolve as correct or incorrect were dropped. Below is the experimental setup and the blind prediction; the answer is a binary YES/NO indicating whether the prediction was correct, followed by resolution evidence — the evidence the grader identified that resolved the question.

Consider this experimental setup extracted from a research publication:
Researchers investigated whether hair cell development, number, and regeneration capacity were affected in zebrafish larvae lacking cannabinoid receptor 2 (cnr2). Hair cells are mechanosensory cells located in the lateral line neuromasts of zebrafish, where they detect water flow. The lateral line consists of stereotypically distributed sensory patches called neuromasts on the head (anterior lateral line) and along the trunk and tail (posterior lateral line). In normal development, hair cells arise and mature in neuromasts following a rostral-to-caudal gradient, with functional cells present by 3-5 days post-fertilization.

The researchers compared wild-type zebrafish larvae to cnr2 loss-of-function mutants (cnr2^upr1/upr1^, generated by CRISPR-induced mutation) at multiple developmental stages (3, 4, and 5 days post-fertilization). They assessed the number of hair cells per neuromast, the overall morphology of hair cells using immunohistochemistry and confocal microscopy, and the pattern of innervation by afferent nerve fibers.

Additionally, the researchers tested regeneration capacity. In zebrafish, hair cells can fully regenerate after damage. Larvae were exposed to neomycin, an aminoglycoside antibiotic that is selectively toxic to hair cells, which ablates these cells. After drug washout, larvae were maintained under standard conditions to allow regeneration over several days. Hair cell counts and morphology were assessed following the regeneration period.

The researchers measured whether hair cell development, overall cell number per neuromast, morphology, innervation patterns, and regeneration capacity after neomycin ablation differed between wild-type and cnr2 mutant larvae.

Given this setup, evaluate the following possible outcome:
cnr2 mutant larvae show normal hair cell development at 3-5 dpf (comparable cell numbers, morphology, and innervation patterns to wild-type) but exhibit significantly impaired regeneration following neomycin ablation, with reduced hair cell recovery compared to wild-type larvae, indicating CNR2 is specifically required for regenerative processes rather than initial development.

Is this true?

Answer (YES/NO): NO